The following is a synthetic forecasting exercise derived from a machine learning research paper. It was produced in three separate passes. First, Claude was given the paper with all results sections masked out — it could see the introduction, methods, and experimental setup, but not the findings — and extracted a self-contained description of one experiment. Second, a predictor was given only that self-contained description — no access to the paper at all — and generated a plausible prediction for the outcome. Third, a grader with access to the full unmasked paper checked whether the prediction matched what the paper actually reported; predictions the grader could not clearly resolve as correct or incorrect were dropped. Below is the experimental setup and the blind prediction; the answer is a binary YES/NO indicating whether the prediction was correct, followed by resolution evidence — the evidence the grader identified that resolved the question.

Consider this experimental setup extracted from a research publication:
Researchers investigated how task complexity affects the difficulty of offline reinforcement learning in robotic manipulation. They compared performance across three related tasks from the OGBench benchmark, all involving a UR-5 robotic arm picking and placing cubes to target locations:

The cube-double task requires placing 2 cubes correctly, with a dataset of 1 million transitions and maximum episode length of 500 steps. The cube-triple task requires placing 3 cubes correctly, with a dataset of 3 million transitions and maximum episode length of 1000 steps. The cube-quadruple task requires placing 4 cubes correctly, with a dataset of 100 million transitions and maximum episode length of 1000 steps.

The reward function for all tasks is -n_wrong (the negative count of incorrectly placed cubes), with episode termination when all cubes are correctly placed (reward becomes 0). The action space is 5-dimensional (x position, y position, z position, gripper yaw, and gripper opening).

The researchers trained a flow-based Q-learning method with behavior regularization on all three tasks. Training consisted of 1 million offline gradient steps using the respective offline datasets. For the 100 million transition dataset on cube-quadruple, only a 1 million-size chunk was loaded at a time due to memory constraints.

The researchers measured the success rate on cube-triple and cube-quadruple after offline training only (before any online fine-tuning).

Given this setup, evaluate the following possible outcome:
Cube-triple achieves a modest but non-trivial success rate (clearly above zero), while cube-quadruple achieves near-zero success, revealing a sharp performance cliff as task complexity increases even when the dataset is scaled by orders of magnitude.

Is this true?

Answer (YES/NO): NO